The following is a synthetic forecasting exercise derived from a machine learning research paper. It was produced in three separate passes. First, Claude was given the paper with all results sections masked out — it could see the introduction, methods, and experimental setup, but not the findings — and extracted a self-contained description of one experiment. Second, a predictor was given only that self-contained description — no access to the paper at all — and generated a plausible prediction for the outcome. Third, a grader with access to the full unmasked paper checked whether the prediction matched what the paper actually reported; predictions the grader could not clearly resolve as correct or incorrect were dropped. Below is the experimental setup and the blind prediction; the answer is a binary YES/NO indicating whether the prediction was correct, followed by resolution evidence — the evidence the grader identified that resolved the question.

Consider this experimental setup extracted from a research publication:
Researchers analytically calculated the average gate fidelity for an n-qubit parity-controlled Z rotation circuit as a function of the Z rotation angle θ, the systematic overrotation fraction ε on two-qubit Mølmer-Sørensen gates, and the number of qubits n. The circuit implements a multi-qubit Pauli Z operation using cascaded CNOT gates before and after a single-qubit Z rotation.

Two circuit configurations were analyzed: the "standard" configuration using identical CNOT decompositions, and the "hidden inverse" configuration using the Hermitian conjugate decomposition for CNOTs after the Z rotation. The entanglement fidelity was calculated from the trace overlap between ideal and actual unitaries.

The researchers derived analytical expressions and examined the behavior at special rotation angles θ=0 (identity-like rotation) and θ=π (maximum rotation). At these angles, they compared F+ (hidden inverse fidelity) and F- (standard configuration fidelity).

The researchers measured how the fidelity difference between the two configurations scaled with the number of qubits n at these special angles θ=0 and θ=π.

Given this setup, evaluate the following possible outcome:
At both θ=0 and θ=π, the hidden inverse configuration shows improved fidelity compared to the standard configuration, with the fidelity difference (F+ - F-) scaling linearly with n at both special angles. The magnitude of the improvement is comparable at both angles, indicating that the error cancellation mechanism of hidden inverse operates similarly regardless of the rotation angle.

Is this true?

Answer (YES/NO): NO